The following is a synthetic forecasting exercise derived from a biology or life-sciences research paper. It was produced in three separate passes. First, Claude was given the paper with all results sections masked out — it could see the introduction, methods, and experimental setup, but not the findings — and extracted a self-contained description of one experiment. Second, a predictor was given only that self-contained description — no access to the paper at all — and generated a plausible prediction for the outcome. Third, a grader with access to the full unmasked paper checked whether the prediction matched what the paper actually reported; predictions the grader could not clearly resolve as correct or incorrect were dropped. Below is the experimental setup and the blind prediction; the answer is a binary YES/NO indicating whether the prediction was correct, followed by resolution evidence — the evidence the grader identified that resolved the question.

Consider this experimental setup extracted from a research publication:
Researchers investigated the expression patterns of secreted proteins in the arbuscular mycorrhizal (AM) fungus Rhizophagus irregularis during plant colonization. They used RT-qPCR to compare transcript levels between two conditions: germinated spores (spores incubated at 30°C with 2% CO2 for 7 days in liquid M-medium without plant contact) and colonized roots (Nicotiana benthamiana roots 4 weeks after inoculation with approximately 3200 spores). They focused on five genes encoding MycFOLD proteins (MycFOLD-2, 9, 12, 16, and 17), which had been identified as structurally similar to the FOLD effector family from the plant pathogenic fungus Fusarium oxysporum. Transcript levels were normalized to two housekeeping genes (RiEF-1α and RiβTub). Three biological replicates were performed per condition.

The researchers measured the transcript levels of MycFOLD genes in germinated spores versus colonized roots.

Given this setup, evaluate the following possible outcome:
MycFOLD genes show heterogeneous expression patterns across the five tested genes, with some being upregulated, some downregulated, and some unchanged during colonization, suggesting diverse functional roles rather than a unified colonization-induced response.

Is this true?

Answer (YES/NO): NO